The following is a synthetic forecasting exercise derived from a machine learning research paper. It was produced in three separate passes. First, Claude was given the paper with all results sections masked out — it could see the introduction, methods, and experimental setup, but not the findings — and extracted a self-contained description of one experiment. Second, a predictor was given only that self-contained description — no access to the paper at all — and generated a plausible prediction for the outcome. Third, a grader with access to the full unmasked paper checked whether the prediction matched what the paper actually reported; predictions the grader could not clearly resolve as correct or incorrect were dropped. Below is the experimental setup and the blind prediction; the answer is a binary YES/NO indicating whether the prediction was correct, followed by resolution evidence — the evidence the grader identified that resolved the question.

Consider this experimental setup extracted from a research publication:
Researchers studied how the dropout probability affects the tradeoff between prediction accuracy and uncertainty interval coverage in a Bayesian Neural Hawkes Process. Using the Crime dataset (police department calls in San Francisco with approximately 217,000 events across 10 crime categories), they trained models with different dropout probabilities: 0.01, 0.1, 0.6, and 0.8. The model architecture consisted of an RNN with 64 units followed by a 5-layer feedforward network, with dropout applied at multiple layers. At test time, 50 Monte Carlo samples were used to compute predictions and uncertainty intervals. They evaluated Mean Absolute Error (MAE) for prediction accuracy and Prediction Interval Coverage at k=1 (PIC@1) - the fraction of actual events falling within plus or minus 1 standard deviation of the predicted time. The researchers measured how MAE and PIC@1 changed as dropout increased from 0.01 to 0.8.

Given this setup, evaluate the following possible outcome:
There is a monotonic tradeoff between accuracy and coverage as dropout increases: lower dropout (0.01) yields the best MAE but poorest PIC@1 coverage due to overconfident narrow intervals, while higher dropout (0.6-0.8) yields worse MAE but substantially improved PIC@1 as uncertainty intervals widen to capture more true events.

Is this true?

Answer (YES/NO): NO